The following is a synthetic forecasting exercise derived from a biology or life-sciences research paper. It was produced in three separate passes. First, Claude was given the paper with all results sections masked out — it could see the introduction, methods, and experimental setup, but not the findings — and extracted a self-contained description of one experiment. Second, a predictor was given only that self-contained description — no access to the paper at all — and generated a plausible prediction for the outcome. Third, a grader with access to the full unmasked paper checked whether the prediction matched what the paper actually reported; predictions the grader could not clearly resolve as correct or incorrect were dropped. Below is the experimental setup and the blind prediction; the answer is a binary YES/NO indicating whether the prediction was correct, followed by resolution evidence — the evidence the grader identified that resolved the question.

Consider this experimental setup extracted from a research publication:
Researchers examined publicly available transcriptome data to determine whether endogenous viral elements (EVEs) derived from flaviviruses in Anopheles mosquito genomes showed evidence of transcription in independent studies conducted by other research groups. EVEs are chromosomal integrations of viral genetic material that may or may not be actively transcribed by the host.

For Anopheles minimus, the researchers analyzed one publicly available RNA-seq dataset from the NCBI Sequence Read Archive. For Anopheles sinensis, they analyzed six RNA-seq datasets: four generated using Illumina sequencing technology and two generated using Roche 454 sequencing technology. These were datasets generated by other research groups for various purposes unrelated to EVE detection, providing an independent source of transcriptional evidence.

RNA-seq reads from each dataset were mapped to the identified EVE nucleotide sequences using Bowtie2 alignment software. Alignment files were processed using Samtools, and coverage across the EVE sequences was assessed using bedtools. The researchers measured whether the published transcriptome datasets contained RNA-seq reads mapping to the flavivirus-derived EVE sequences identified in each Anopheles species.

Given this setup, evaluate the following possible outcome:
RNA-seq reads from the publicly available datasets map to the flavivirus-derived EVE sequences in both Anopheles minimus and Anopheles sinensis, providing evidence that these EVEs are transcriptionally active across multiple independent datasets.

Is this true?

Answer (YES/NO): YES